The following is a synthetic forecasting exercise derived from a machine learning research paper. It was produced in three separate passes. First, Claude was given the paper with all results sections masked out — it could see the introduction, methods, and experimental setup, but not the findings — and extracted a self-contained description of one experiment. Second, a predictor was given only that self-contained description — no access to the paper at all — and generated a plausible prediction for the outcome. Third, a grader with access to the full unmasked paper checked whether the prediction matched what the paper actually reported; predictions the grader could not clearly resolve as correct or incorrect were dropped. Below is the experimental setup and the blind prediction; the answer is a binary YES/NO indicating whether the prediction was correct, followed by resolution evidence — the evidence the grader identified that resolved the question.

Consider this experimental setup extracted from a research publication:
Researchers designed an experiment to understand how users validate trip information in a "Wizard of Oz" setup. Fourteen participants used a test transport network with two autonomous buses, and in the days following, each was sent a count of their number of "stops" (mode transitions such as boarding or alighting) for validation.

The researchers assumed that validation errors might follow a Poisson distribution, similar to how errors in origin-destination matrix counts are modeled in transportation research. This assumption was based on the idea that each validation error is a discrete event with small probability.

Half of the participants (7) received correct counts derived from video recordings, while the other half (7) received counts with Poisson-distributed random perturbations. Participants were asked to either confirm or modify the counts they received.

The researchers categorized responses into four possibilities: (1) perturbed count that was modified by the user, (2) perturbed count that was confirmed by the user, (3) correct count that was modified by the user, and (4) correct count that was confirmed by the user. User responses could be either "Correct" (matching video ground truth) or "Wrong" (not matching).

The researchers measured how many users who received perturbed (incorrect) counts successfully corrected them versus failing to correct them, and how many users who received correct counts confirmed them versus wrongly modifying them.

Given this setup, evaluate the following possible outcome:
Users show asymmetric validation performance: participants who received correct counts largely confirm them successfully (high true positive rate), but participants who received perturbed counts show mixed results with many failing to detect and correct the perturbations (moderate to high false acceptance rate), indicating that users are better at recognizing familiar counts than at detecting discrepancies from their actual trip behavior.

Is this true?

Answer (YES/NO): NO